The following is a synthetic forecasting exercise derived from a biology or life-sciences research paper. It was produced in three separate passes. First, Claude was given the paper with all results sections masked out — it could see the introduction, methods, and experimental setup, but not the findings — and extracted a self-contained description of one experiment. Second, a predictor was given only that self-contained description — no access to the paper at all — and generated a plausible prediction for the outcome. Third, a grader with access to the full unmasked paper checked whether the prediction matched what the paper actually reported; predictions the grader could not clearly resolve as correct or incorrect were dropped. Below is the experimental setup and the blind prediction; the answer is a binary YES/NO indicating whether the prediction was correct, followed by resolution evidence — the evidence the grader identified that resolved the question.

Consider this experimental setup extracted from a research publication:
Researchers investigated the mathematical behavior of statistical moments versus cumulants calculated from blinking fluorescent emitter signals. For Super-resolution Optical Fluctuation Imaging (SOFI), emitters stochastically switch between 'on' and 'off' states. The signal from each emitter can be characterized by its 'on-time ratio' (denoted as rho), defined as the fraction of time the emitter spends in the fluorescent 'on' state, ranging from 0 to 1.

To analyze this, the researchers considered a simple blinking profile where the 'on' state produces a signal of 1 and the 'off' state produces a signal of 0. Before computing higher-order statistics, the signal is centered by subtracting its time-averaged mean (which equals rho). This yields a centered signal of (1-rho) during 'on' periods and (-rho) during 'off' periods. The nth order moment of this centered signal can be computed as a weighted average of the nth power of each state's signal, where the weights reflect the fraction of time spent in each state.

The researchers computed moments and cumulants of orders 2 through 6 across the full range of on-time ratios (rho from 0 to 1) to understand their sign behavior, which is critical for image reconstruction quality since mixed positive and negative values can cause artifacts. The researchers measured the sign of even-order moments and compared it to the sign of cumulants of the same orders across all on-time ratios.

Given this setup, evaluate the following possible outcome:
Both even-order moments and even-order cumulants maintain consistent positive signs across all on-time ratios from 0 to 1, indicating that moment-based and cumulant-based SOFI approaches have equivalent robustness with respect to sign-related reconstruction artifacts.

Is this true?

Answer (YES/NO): NO